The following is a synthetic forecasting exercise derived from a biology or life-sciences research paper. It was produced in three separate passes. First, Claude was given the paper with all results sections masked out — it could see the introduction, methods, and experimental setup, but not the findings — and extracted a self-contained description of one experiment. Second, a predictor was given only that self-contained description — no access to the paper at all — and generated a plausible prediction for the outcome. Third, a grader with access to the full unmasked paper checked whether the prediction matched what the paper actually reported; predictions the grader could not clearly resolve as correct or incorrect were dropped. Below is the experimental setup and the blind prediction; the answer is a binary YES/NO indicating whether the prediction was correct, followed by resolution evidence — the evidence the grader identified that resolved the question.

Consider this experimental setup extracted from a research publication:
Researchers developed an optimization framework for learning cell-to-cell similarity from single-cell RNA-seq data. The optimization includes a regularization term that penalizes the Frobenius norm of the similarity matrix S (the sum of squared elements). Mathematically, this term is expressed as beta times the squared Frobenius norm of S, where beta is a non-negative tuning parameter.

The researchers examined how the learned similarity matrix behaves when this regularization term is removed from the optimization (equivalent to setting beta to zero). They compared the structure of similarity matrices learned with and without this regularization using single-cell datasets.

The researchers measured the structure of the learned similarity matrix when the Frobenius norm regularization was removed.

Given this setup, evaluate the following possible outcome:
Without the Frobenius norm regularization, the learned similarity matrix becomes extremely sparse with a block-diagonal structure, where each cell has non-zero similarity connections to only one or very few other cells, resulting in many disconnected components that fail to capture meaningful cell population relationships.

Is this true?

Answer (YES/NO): NO